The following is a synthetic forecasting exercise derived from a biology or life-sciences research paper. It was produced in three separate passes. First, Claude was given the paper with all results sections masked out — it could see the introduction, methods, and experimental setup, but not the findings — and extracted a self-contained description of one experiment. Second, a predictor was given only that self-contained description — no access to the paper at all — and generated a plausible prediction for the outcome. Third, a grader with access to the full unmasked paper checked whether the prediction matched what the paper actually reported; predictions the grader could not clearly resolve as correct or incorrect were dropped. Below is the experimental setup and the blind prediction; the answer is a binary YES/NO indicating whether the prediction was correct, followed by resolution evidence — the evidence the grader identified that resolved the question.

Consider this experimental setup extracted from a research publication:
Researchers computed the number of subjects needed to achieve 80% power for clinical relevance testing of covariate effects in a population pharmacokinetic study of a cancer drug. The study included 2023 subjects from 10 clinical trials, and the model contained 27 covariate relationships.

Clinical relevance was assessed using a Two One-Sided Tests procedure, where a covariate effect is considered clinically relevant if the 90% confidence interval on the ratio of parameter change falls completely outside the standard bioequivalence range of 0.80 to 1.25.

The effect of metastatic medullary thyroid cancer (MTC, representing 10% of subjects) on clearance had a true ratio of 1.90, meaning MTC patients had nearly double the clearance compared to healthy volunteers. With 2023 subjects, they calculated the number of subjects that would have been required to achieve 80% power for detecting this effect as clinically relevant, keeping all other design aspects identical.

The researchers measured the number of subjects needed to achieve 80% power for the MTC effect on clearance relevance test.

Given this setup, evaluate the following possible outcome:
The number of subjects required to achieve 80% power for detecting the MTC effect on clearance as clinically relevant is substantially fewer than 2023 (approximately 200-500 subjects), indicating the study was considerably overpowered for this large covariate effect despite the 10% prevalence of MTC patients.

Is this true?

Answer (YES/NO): NO